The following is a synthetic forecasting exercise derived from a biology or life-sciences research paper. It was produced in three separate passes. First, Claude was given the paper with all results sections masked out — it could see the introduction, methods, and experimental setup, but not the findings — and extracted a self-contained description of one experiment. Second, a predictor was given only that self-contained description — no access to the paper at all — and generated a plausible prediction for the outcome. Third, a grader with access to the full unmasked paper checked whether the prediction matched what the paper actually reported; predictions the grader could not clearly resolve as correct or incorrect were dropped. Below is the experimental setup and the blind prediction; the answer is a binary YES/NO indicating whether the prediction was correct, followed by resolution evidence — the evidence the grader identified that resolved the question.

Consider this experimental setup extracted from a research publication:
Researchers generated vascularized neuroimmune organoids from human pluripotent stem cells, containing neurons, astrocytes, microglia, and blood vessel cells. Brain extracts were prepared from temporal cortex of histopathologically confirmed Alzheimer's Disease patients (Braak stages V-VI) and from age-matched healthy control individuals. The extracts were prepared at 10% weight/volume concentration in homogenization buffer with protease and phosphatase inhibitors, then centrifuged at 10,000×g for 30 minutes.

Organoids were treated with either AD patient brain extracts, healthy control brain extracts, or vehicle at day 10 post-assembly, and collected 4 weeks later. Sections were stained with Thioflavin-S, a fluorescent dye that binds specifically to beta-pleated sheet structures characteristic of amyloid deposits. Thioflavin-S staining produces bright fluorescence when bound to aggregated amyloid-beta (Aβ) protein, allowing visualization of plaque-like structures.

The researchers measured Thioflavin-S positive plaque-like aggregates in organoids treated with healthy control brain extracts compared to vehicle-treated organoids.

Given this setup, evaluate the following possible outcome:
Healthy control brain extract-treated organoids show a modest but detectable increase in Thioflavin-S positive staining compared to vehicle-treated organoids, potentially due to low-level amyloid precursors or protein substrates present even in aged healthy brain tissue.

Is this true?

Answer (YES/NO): NO